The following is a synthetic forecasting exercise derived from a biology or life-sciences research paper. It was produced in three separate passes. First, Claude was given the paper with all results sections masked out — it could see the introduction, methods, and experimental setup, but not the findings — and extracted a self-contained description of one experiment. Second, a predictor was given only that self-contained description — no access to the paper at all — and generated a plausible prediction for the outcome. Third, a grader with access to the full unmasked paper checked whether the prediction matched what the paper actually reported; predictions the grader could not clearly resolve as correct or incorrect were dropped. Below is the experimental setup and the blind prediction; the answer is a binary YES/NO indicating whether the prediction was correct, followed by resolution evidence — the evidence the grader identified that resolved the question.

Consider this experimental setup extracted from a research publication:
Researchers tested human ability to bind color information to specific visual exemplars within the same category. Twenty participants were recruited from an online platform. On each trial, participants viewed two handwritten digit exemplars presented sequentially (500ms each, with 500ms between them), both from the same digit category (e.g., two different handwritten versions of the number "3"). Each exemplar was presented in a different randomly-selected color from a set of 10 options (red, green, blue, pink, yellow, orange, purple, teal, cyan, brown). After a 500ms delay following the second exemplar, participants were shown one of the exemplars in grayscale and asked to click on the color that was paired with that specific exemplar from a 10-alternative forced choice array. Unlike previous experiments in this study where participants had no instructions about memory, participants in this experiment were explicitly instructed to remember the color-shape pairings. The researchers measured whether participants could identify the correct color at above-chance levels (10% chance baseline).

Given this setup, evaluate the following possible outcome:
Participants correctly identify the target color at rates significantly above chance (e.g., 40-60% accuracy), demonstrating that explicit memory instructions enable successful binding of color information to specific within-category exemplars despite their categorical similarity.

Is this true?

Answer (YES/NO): NO